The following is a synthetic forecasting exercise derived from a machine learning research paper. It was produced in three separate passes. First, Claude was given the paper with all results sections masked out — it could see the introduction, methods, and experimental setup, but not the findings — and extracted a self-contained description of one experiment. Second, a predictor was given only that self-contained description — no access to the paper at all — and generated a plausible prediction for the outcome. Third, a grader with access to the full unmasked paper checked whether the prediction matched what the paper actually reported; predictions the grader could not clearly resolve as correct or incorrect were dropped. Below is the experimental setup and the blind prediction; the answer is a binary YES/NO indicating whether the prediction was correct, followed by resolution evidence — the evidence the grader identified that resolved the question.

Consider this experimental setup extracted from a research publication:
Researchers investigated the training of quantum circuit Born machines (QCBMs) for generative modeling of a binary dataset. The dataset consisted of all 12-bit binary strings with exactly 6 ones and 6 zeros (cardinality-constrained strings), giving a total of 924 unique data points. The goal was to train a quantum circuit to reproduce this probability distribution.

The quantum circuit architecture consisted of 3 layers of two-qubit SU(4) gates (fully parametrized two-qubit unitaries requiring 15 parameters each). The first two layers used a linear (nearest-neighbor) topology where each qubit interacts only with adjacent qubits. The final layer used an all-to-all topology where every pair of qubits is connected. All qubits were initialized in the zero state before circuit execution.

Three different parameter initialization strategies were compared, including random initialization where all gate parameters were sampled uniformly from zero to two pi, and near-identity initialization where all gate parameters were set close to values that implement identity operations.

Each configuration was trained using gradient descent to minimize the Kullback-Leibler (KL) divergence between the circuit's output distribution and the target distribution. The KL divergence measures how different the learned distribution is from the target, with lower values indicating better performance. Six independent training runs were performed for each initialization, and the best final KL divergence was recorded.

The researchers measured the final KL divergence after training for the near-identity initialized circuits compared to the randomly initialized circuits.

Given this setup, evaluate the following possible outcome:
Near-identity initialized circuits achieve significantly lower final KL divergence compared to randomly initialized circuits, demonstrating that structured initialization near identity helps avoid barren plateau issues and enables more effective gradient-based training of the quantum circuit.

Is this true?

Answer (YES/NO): NO